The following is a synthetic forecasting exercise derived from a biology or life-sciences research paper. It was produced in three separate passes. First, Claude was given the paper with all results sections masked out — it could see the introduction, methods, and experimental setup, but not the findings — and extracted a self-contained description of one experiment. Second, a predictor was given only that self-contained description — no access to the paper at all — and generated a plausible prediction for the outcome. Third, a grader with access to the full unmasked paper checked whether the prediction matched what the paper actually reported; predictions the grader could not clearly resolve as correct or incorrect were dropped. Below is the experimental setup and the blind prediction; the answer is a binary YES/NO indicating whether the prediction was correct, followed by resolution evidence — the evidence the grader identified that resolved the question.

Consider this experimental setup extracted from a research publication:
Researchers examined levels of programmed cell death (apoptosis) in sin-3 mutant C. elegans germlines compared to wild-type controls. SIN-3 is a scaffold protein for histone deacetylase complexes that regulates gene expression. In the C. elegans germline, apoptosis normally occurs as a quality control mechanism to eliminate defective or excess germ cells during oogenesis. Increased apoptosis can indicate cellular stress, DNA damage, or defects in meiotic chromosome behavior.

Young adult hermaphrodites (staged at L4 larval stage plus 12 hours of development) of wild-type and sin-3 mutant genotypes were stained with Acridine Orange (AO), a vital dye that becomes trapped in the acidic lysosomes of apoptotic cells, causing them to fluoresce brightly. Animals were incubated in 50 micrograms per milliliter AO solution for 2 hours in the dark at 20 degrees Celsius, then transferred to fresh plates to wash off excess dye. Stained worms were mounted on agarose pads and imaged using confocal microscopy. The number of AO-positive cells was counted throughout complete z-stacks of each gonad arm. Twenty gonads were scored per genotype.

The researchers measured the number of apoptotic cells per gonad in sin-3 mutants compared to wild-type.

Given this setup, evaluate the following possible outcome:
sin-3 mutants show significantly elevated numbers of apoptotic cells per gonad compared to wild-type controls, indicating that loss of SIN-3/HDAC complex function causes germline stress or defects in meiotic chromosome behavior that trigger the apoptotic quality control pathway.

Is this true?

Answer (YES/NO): YES